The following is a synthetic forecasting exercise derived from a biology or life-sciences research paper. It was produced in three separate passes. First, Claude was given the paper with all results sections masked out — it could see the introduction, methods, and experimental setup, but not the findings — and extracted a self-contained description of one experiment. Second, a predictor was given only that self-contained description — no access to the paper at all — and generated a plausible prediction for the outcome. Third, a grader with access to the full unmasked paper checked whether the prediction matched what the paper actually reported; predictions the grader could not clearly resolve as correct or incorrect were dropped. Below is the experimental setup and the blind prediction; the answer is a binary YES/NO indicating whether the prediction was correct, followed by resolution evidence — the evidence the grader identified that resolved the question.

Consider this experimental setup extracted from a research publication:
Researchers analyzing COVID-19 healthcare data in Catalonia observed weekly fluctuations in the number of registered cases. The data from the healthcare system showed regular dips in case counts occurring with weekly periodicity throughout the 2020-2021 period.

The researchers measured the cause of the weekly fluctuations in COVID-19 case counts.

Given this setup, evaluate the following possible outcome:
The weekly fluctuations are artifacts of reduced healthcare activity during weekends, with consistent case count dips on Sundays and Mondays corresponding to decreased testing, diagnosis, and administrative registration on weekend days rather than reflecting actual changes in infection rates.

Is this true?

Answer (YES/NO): YES